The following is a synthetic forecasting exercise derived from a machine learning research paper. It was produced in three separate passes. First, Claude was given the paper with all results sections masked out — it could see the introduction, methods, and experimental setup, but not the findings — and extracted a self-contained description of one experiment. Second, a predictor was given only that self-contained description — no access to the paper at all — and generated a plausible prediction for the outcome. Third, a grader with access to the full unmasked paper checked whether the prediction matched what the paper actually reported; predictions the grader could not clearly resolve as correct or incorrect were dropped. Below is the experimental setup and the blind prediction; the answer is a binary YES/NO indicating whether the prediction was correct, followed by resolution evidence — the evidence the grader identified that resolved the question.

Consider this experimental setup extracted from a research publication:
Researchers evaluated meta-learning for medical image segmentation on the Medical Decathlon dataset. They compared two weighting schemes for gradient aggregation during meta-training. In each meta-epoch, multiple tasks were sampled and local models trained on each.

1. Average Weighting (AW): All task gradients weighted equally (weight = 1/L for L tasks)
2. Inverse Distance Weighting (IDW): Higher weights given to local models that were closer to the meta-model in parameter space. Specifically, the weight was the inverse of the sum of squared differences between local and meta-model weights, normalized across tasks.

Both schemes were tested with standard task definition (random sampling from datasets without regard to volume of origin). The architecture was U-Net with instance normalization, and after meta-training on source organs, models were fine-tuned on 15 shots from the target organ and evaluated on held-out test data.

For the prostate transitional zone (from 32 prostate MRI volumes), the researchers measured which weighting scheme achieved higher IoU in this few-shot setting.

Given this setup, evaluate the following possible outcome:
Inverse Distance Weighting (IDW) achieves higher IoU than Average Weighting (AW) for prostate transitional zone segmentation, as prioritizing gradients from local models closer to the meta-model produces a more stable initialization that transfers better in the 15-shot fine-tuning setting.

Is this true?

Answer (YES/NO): YES